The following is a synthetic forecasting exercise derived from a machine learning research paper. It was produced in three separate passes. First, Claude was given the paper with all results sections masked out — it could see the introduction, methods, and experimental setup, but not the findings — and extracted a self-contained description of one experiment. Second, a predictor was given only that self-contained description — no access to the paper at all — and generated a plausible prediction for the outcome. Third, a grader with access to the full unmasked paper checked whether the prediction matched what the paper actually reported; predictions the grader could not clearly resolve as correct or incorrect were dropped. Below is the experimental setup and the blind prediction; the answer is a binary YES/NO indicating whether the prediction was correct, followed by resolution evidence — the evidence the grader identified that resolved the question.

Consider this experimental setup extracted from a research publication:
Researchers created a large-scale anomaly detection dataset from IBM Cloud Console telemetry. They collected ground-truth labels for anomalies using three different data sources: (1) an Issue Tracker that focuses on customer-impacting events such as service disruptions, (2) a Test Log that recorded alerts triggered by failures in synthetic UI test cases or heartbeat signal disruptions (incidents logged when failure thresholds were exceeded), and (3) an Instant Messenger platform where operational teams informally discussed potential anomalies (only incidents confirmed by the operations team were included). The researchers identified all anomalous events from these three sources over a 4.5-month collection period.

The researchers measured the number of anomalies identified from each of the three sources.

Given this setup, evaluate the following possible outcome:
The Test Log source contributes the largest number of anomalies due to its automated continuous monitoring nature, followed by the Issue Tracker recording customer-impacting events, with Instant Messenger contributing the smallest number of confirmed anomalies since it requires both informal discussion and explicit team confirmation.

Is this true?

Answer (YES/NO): NO